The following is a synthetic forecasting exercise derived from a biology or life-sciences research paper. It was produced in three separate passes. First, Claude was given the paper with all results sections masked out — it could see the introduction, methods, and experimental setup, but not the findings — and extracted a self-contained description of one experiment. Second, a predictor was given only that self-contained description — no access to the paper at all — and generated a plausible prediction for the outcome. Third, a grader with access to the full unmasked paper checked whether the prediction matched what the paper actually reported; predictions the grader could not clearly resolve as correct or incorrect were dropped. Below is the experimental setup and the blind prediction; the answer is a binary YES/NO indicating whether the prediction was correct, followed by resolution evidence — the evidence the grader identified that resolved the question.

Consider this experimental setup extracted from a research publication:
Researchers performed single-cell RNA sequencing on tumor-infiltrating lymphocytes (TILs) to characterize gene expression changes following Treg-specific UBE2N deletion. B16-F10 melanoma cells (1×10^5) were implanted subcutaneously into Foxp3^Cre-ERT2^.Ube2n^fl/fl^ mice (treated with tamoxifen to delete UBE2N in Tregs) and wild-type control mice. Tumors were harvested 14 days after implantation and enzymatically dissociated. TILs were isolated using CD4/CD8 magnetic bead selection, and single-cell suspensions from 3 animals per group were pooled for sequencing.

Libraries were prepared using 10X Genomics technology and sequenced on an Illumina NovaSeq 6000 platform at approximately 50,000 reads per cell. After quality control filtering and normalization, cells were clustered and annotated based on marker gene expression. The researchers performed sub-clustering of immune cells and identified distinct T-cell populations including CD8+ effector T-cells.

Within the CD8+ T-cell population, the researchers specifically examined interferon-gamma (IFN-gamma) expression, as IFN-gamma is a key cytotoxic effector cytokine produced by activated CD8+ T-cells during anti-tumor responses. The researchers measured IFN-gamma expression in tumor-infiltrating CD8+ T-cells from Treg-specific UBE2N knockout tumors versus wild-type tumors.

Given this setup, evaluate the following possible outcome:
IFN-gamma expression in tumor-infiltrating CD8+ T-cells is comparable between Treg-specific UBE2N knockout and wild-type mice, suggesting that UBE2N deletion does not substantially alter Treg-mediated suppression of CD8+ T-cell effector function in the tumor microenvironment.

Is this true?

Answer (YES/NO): NO